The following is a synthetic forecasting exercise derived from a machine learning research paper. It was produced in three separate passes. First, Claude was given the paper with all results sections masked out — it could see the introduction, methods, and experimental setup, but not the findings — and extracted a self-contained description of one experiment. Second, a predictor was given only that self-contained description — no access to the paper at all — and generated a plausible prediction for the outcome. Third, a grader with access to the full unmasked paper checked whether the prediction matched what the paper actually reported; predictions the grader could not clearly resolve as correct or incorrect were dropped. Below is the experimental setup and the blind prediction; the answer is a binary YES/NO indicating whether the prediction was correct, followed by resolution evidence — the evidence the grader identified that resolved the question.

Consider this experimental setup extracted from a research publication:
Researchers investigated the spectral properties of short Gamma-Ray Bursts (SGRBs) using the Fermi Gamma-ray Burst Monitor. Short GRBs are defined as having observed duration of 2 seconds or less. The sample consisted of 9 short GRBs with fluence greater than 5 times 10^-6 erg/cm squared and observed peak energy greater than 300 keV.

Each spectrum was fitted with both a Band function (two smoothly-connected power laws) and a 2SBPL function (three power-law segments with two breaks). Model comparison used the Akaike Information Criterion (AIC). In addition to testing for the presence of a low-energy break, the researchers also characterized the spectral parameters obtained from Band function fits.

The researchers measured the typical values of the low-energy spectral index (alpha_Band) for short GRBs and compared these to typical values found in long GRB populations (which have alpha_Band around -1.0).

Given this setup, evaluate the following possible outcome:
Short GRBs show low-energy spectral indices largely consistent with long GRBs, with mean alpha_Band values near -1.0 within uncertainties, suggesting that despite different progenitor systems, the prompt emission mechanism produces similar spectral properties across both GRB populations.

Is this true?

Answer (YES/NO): NO